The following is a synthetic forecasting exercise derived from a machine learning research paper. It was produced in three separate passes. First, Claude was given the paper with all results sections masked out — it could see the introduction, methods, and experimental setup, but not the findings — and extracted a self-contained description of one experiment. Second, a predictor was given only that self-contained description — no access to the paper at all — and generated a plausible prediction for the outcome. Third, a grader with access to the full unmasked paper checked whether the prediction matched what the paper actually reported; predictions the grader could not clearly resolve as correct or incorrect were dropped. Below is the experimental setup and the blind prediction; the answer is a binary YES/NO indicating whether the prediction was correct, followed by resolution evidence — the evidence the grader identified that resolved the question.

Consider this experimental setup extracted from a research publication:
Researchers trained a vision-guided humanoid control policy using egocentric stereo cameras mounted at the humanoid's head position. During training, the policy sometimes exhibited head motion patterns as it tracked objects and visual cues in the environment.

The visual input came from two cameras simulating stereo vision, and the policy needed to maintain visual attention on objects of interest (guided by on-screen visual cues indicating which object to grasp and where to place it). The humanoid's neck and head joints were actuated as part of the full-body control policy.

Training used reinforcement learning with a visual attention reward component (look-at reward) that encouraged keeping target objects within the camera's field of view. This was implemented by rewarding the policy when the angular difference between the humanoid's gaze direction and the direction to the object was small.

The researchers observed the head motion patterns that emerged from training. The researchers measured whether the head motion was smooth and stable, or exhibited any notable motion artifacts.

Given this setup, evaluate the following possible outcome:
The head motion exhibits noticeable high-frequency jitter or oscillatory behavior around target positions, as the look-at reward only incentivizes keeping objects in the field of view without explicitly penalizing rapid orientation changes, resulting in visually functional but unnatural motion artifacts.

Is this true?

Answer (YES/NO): NO